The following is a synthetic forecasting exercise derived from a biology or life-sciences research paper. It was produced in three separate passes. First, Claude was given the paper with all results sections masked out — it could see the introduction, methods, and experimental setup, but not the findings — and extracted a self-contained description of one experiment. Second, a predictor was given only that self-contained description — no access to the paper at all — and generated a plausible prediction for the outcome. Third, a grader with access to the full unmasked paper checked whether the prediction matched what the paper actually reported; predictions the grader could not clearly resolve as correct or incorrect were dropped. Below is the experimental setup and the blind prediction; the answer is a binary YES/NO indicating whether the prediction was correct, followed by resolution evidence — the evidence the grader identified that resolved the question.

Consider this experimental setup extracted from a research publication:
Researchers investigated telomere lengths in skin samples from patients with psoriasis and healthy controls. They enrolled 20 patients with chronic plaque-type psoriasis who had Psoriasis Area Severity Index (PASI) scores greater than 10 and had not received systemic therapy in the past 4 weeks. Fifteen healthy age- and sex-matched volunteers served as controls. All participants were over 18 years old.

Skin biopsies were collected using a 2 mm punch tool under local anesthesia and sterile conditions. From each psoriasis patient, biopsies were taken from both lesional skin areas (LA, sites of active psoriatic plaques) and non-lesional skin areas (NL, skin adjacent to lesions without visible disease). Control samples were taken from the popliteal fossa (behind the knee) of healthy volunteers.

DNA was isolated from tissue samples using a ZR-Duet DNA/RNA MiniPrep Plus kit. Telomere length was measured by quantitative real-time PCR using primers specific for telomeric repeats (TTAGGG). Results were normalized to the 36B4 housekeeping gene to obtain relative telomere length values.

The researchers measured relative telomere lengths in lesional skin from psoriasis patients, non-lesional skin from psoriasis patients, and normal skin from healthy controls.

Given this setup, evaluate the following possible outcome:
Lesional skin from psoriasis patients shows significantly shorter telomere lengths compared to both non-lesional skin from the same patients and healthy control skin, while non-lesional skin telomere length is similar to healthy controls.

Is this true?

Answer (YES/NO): YES